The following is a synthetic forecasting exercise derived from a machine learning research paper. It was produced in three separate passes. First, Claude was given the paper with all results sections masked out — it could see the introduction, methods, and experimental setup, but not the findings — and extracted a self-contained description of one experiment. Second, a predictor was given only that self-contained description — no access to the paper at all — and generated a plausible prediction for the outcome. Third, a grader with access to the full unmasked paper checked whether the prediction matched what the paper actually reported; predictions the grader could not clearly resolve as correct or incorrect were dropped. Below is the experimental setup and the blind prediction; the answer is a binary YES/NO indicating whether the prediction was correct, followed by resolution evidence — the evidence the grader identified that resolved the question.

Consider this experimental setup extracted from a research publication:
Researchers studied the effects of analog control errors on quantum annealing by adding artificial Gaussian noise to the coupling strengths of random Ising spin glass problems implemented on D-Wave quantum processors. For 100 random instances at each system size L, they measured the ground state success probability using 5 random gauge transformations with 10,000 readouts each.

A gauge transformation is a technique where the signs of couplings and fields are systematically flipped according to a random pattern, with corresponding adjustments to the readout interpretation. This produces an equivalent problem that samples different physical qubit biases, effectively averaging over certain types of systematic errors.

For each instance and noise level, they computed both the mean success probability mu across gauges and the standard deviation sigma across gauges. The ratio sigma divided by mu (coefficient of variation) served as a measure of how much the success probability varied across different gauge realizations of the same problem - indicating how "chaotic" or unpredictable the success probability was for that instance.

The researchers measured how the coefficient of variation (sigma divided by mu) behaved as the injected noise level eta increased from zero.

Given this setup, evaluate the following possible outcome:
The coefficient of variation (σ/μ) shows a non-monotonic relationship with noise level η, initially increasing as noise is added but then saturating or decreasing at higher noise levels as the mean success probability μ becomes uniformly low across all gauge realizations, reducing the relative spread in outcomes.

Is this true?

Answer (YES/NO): NO